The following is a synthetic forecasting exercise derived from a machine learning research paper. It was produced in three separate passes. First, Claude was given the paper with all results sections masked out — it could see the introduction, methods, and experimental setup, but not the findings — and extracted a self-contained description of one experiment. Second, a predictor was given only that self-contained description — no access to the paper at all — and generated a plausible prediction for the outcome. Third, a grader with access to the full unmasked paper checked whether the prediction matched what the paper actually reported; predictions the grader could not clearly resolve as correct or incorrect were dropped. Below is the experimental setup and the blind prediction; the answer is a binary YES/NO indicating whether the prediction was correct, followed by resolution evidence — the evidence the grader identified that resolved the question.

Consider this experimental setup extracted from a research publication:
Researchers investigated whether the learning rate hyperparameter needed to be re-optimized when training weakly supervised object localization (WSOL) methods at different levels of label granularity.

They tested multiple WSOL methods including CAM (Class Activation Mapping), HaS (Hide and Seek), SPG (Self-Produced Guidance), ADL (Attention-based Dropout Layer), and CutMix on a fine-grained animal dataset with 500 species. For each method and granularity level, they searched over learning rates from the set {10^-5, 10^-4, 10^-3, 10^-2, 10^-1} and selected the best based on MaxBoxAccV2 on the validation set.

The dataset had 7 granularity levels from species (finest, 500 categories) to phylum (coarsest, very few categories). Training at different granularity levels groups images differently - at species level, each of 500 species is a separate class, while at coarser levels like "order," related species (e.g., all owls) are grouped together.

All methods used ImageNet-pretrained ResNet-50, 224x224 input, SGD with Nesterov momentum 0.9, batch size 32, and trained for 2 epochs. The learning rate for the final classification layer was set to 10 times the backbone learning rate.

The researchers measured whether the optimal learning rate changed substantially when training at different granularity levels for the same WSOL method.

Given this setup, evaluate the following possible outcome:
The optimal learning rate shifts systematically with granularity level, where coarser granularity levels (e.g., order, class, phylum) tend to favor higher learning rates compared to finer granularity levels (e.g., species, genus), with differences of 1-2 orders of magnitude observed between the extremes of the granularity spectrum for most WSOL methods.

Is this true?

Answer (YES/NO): NO